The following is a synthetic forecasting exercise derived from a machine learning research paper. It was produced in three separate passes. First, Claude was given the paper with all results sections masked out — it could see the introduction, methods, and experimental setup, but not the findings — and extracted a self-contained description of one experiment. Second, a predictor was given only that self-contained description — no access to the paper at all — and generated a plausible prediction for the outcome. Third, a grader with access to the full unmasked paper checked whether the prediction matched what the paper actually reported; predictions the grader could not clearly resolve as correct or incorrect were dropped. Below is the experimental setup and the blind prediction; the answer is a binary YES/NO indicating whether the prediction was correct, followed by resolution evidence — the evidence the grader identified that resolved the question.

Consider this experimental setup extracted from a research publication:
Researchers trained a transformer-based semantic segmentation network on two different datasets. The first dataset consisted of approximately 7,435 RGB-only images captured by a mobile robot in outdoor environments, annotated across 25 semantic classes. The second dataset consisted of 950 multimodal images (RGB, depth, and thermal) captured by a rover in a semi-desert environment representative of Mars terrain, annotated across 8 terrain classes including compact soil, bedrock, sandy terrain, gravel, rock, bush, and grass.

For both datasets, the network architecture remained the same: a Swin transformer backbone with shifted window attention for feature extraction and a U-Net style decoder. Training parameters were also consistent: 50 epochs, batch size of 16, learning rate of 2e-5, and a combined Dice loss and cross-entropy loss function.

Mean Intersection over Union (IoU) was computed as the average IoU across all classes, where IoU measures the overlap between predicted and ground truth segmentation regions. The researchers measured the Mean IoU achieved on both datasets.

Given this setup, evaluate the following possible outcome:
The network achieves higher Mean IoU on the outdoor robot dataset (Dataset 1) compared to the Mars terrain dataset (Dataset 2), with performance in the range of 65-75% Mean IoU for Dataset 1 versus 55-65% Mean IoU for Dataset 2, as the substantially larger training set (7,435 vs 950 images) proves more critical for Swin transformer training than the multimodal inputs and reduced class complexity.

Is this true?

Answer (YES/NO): NO